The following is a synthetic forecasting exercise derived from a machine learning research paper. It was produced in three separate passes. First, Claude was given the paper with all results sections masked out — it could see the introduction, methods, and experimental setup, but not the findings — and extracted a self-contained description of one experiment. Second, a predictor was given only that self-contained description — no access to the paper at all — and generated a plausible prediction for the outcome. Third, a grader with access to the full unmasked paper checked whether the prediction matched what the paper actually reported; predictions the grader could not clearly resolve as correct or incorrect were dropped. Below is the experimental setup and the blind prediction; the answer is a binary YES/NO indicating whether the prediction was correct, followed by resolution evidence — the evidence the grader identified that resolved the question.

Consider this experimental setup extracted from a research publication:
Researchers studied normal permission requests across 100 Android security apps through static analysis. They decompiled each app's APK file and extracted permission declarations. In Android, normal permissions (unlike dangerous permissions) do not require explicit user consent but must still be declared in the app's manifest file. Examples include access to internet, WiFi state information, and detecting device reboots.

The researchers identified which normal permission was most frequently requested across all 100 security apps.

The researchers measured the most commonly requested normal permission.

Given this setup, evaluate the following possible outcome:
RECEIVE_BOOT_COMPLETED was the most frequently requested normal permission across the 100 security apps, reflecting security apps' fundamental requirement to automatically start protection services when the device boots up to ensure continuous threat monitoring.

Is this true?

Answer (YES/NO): NO